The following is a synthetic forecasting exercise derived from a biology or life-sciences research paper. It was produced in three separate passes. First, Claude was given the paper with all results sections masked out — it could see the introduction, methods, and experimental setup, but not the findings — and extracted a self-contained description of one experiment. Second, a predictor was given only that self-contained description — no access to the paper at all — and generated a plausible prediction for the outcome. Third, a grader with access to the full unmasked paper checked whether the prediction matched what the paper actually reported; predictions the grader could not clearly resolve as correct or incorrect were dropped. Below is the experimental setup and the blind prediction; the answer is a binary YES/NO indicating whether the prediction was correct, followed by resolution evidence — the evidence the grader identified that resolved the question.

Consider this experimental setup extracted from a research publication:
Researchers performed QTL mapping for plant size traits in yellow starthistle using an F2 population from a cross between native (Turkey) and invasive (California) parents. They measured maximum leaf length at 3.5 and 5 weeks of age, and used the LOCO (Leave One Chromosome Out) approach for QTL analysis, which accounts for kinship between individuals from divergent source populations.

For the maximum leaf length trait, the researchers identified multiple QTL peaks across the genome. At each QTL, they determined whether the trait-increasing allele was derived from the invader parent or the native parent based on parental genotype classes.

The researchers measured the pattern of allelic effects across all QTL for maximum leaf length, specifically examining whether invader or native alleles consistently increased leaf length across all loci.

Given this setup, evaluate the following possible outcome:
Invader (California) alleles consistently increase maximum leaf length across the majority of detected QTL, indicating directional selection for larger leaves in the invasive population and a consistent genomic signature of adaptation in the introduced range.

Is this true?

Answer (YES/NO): NO